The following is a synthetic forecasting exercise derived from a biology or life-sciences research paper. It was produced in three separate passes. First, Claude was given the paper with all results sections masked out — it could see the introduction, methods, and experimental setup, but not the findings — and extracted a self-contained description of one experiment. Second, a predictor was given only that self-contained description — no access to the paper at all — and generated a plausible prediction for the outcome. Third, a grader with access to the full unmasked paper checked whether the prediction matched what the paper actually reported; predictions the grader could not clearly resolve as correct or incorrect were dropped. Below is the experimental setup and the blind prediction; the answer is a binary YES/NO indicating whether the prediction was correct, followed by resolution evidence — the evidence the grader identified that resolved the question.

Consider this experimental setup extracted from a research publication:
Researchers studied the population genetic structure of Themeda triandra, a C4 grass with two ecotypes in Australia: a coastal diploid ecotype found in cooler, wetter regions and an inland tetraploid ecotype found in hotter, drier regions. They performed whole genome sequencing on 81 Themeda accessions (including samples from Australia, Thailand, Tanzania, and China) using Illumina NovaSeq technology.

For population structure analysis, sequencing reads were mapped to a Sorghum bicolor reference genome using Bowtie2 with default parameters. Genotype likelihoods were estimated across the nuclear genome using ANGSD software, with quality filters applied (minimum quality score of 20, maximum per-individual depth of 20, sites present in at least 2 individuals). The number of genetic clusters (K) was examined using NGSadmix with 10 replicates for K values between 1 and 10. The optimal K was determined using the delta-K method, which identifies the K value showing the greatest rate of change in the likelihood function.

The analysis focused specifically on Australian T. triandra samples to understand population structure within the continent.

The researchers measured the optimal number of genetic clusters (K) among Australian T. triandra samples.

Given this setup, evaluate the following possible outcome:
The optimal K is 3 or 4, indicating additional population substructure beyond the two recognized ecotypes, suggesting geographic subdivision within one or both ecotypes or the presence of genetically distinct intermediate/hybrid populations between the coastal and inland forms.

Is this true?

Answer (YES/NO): YES